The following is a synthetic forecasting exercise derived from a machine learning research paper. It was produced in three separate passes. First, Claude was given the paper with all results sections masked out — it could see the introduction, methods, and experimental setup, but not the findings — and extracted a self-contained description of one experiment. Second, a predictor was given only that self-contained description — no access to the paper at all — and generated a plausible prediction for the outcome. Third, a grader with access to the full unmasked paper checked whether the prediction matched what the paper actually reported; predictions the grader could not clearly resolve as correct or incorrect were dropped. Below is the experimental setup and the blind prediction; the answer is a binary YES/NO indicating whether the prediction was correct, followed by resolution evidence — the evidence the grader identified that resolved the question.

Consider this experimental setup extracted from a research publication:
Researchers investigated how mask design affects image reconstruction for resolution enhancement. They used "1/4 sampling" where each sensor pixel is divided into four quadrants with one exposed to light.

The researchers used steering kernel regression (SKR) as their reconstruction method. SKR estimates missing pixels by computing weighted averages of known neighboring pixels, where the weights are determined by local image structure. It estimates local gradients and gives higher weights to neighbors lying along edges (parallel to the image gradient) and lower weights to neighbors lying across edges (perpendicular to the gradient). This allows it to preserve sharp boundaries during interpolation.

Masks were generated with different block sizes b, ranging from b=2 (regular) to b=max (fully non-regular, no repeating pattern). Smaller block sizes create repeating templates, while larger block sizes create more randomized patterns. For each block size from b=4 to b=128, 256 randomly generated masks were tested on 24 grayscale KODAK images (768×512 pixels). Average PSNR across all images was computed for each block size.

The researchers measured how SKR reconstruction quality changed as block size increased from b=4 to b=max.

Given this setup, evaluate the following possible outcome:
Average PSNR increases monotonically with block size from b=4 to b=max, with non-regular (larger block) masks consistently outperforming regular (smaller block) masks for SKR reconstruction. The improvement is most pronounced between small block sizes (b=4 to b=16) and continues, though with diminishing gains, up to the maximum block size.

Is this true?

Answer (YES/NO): NO